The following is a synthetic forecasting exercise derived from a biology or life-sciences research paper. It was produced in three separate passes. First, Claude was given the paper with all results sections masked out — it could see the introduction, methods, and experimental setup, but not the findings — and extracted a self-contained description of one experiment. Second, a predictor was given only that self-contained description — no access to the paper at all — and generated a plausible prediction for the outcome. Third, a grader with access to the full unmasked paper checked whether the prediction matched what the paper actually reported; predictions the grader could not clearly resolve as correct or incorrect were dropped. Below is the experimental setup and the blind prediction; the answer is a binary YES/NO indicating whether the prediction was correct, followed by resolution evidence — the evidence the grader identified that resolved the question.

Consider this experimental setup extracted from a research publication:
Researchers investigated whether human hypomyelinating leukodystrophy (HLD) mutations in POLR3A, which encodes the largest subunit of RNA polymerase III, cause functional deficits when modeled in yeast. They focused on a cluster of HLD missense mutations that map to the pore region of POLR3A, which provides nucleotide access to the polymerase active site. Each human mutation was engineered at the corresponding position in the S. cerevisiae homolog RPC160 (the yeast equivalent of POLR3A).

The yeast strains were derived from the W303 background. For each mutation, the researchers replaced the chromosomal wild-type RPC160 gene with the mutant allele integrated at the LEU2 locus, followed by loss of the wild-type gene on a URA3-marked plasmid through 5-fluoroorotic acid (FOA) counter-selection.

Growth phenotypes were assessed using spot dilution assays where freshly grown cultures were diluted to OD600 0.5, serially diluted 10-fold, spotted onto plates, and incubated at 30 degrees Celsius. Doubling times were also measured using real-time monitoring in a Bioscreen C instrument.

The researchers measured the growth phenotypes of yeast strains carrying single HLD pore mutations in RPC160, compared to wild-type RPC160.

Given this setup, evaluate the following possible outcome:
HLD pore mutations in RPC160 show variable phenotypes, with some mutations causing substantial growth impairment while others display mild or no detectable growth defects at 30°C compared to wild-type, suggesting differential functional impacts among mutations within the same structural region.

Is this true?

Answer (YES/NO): NO